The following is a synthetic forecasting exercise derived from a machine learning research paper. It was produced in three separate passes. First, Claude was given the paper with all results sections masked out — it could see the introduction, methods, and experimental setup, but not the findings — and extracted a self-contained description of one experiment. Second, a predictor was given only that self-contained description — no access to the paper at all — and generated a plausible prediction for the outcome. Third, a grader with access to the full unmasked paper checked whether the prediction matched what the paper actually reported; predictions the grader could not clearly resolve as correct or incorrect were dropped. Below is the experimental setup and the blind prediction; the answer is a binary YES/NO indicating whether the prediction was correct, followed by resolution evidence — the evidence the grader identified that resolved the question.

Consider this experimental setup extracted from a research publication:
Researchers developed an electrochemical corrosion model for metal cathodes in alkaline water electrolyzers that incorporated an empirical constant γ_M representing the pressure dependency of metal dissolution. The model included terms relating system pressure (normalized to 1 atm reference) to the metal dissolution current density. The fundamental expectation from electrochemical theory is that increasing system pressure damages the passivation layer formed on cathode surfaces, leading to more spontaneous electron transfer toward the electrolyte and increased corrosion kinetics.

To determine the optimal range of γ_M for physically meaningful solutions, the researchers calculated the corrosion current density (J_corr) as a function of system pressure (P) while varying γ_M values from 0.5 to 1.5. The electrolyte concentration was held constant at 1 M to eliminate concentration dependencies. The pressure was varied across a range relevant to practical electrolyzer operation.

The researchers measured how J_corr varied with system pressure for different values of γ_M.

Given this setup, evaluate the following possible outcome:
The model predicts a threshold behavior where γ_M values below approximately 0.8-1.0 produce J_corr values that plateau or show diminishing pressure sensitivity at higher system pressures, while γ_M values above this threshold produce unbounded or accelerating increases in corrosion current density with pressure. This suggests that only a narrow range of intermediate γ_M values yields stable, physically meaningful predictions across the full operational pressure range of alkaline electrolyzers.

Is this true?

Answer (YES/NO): NO